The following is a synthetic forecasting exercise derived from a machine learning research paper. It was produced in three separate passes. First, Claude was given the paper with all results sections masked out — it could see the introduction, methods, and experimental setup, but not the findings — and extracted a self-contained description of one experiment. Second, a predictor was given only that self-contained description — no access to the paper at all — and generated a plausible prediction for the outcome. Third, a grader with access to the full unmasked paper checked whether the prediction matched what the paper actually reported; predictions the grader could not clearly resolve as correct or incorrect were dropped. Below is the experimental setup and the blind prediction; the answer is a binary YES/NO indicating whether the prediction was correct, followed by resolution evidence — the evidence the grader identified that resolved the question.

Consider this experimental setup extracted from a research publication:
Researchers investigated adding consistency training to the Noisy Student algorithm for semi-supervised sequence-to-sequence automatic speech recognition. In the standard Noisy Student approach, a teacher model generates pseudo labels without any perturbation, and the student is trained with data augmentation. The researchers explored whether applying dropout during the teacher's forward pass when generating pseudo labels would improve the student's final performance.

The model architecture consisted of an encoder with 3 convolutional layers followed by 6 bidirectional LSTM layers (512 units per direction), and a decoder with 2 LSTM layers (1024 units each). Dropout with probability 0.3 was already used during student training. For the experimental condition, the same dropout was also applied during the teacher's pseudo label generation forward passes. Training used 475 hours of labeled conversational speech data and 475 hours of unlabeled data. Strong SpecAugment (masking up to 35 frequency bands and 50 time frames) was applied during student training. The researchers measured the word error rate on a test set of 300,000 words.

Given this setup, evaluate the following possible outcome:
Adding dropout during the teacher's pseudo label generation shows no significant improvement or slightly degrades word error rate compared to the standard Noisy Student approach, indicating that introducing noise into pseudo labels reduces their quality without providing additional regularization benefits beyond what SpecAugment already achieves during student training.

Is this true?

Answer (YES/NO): NO